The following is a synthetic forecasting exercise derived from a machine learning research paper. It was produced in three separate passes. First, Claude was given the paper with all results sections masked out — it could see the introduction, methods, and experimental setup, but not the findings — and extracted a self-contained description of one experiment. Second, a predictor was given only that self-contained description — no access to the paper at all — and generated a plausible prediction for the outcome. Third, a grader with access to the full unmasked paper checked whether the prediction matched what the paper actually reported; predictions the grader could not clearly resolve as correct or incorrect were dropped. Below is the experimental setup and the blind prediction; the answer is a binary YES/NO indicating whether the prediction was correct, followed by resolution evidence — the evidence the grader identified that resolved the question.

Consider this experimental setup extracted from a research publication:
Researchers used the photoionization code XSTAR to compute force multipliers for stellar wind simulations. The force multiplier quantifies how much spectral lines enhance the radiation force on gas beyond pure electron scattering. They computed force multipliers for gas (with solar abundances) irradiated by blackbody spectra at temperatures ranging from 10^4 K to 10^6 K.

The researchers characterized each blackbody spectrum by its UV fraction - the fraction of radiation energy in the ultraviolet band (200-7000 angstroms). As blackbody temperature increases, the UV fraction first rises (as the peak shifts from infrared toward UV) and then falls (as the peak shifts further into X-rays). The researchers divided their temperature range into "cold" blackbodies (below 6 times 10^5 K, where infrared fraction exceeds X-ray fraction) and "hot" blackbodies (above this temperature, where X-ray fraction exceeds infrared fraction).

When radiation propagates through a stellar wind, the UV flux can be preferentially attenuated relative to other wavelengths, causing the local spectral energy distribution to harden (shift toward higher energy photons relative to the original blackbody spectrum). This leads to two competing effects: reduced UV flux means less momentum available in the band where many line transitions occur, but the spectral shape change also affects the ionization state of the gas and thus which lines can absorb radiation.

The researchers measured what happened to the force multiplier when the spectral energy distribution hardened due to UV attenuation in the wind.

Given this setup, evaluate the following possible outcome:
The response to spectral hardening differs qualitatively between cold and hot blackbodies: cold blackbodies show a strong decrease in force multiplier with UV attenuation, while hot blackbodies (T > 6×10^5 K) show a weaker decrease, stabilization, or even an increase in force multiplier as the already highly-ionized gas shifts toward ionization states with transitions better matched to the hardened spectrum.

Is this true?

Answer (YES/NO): NO